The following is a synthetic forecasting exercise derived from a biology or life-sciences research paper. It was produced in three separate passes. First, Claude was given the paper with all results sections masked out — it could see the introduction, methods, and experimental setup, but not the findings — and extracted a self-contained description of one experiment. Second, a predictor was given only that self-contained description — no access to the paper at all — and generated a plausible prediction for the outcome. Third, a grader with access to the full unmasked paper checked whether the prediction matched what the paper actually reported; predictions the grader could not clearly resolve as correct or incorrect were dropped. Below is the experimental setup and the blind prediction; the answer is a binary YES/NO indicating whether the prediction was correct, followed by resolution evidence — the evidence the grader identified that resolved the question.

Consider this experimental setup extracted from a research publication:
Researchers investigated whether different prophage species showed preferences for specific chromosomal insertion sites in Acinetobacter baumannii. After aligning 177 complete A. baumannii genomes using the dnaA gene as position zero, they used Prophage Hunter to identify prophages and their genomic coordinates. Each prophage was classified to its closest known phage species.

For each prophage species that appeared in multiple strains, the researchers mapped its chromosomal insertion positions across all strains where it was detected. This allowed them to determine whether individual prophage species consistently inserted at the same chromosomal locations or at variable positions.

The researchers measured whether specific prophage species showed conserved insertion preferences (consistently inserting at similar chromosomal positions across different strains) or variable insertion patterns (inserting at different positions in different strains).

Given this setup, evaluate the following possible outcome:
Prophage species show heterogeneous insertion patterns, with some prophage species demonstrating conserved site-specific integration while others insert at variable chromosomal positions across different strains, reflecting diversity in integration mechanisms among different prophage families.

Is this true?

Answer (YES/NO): YES